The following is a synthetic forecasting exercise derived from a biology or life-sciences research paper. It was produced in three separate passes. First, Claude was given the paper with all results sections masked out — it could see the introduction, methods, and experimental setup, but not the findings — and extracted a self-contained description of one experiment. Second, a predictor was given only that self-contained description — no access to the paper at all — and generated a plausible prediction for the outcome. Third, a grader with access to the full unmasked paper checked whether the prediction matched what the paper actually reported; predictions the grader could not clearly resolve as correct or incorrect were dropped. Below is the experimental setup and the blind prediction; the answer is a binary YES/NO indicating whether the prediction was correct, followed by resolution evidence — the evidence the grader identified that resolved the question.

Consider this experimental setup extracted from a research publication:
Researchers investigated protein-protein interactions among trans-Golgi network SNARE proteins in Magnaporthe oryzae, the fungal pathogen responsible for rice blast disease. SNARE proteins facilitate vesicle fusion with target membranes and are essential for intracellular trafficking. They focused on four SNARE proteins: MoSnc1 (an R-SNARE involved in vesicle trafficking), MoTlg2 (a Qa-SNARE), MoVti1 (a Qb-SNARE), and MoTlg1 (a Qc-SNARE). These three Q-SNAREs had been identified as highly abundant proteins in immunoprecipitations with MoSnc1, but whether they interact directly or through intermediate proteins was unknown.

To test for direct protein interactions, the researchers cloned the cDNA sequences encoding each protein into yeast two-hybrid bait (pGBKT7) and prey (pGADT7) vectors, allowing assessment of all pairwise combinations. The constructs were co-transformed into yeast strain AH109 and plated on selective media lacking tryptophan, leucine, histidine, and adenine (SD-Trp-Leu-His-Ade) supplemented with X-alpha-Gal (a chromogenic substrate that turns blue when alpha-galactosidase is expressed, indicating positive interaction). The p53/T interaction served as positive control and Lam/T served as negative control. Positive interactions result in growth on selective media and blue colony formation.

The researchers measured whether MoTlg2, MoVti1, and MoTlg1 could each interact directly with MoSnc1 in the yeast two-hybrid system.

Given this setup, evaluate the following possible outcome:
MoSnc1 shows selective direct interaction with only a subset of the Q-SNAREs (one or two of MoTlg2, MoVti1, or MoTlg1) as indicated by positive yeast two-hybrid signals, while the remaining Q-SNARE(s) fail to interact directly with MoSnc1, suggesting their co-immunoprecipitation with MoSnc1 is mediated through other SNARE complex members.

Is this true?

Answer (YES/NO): YES